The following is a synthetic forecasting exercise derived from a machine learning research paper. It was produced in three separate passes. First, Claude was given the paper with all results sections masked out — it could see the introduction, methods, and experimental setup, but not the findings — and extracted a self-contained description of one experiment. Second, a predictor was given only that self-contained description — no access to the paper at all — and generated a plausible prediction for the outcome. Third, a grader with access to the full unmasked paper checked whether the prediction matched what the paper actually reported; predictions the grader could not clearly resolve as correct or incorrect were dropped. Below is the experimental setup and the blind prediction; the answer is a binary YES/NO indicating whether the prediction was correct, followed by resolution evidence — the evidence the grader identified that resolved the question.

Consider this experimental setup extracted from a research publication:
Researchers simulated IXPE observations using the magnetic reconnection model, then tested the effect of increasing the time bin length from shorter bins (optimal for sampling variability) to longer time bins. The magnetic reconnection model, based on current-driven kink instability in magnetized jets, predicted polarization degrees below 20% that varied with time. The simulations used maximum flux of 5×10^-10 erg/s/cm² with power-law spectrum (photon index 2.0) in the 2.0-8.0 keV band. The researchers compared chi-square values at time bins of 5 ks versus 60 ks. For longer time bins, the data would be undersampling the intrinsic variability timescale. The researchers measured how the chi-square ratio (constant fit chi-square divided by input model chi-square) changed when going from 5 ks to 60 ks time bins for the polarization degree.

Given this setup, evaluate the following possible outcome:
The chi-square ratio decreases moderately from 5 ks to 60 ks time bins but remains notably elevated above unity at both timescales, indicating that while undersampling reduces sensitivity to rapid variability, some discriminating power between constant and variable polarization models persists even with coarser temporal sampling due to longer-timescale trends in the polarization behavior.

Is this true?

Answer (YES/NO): NO